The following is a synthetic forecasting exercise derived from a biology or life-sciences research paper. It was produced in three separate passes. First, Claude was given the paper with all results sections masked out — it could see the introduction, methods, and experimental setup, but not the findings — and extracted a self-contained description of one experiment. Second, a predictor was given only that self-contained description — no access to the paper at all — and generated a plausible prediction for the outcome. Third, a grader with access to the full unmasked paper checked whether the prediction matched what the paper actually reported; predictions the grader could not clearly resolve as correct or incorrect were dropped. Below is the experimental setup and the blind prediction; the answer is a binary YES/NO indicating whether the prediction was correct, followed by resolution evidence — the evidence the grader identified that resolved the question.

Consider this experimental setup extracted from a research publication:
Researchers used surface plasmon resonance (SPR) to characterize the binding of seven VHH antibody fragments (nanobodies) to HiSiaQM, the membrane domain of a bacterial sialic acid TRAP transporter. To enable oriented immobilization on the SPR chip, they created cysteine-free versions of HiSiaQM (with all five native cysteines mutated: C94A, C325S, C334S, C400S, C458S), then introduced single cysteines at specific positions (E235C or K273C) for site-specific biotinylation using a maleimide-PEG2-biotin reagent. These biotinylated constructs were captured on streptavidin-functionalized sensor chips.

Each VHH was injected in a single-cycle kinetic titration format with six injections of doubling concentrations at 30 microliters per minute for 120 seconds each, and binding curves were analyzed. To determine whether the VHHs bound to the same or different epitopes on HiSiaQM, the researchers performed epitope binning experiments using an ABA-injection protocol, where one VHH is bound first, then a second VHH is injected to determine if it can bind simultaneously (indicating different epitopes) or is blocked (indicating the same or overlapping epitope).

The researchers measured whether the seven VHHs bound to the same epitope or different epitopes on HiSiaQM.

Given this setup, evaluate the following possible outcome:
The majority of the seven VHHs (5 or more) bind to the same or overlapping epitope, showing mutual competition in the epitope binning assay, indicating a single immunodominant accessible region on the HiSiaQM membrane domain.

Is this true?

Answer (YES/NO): NO